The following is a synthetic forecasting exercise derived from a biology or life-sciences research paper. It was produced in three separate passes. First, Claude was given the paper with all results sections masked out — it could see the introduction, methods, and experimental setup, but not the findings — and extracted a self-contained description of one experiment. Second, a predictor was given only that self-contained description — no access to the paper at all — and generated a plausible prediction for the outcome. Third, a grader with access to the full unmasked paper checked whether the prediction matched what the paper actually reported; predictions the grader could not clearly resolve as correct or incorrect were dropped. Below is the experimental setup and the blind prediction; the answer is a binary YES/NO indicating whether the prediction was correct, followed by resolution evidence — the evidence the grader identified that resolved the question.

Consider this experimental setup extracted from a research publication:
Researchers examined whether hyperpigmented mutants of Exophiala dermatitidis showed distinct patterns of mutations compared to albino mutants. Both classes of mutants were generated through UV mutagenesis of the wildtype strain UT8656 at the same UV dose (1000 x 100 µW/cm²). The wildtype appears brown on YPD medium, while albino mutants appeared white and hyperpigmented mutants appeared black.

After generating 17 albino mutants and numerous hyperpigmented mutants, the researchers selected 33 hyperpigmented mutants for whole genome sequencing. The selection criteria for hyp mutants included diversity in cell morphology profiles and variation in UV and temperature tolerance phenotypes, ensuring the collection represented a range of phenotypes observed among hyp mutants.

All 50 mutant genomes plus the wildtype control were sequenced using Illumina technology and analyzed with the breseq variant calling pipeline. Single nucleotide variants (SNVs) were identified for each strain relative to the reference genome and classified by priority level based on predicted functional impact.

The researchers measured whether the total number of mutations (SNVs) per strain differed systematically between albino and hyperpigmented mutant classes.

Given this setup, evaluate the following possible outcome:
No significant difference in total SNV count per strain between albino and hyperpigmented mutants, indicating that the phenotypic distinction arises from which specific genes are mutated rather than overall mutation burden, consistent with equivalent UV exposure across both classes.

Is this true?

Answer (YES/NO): NO